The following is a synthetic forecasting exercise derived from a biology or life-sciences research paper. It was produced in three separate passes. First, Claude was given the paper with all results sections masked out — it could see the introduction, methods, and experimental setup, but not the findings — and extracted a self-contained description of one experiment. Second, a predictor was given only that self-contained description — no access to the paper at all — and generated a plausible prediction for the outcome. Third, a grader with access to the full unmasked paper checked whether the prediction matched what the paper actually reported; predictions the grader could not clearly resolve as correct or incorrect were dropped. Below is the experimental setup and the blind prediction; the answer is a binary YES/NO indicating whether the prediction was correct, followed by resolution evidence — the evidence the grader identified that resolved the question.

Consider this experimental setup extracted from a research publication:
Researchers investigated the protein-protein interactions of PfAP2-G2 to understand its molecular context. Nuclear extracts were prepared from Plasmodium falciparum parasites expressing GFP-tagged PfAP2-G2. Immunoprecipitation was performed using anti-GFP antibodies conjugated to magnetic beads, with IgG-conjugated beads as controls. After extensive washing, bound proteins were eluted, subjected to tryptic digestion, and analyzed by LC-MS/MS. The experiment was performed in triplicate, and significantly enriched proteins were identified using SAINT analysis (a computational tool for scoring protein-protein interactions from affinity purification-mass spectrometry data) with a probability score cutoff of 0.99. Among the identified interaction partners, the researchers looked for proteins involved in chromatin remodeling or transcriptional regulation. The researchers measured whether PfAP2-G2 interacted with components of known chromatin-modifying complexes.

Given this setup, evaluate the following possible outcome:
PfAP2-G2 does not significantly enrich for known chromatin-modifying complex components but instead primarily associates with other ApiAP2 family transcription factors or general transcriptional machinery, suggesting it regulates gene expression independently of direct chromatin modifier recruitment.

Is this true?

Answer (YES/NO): NO